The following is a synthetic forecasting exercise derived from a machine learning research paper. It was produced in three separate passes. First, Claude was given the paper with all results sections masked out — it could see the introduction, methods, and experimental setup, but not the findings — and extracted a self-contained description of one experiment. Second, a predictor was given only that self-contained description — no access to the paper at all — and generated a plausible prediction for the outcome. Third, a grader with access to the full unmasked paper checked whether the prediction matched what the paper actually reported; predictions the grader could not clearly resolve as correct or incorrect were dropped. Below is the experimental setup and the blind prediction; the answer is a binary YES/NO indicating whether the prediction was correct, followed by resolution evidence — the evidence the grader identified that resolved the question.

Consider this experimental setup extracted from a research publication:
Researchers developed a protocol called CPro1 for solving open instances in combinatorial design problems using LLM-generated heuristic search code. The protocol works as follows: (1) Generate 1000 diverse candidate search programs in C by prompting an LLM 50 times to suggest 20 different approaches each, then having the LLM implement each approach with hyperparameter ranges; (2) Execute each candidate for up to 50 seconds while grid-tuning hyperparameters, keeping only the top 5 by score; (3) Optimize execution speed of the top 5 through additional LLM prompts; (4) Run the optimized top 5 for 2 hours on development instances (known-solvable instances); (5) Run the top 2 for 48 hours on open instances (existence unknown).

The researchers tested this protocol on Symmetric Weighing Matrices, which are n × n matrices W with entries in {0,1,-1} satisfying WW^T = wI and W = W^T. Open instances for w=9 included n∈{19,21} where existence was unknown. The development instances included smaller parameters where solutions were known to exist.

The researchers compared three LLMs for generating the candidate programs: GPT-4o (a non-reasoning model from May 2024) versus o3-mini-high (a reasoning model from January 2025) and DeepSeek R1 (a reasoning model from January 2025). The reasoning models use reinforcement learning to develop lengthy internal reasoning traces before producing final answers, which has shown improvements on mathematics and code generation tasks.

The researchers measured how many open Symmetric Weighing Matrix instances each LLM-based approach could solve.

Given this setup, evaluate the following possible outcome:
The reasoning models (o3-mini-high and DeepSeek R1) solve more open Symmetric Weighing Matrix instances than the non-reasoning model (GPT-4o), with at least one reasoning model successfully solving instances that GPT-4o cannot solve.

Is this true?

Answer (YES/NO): NO